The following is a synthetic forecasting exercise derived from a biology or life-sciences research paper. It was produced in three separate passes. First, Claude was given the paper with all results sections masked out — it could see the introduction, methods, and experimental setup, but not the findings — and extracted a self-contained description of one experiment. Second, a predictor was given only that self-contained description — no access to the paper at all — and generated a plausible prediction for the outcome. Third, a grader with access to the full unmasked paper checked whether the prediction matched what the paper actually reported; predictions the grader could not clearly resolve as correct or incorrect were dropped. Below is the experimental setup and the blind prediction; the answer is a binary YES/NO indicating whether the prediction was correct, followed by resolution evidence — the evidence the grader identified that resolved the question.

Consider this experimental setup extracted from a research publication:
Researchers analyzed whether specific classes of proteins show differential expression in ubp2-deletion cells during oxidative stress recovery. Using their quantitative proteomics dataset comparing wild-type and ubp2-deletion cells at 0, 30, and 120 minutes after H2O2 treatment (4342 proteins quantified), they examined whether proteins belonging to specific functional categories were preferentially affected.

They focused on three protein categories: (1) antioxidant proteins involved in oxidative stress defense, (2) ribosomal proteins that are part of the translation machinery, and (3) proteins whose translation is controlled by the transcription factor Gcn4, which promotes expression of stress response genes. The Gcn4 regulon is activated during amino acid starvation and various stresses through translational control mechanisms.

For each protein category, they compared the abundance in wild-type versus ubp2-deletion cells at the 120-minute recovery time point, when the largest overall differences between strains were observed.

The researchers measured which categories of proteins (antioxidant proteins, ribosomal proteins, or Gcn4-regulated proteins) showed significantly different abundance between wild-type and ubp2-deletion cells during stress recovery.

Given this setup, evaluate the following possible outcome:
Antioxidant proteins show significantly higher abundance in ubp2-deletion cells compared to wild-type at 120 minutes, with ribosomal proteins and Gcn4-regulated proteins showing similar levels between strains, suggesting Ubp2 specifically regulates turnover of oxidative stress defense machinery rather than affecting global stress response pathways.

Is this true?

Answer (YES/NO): NO